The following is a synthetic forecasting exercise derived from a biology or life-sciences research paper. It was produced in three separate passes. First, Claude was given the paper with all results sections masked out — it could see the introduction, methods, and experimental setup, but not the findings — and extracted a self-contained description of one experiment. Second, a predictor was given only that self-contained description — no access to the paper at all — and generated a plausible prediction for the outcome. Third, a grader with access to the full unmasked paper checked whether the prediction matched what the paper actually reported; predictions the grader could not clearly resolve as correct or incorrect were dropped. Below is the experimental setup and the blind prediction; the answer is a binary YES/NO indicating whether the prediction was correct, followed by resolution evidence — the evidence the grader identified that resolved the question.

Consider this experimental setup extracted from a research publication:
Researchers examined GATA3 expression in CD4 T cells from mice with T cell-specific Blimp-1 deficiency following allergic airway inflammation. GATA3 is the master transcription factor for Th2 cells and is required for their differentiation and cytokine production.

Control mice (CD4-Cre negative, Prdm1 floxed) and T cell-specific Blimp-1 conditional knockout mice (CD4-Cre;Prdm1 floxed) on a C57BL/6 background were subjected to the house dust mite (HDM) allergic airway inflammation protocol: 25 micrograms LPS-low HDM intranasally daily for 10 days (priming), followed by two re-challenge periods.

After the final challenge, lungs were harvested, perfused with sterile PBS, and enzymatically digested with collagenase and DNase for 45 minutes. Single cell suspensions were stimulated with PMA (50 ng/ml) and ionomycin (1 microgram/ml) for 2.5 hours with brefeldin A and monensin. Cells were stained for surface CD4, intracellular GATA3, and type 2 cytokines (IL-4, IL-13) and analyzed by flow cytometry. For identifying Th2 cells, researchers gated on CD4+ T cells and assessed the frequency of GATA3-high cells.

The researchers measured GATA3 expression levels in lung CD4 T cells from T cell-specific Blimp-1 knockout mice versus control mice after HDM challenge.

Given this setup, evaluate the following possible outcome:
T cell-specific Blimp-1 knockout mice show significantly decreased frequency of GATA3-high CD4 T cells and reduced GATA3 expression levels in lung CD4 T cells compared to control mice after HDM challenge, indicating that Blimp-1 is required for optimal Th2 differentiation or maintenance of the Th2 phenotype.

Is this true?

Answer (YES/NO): YES